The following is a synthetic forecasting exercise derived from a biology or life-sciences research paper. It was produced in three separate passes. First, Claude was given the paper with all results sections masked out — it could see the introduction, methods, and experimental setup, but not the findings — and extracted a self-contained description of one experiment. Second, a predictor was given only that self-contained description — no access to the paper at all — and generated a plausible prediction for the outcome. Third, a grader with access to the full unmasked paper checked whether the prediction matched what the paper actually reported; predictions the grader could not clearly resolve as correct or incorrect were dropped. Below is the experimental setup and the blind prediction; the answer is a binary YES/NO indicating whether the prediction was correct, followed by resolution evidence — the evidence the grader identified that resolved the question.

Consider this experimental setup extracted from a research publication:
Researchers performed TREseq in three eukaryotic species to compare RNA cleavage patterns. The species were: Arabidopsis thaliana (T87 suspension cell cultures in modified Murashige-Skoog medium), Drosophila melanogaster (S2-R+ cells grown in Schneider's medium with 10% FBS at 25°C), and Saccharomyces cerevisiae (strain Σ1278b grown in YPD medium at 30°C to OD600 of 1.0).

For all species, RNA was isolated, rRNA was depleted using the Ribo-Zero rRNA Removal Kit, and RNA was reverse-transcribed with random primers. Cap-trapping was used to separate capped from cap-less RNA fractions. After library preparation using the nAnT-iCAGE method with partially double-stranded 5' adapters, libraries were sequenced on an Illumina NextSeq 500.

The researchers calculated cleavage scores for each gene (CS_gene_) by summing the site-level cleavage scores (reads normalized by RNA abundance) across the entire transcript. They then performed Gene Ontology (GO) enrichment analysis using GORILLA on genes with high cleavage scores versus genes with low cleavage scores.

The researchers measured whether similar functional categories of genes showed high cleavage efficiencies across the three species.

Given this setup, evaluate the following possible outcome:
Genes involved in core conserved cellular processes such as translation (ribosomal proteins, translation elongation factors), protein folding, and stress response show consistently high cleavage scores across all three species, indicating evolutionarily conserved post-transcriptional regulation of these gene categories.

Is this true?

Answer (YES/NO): NO